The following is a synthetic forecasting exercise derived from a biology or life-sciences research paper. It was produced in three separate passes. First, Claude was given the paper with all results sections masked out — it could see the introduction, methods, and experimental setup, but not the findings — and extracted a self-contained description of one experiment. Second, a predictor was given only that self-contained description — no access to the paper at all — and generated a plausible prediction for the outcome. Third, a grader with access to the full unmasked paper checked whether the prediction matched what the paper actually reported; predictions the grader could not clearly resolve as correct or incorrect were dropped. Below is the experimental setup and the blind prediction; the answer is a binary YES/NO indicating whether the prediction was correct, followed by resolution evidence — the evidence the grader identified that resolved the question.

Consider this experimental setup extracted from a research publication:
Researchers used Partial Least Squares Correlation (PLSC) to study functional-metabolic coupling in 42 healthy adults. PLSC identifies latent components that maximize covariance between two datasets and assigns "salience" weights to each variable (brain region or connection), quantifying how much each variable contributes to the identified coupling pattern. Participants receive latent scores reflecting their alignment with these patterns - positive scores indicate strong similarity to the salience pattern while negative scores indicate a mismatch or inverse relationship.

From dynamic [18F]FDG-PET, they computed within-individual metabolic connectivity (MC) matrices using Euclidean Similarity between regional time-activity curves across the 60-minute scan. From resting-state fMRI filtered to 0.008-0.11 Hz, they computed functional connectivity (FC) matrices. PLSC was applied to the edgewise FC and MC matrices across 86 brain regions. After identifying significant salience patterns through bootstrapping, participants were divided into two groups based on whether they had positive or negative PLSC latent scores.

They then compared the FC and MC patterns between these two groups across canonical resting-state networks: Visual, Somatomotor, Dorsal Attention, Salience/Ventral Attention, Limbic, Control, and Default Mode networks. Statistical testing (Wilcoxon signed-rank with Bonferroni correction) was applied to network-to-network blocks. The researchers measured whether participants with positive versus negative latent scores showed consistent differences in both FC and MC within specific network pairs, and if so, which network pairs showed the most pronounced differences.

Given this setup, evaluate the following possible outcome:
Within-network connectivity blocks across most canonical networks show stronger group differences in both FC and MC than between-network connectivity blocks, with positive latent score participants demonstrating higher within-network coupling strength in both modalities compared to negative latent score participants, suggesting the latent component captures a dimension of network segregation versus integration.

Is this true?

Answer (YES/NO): NO